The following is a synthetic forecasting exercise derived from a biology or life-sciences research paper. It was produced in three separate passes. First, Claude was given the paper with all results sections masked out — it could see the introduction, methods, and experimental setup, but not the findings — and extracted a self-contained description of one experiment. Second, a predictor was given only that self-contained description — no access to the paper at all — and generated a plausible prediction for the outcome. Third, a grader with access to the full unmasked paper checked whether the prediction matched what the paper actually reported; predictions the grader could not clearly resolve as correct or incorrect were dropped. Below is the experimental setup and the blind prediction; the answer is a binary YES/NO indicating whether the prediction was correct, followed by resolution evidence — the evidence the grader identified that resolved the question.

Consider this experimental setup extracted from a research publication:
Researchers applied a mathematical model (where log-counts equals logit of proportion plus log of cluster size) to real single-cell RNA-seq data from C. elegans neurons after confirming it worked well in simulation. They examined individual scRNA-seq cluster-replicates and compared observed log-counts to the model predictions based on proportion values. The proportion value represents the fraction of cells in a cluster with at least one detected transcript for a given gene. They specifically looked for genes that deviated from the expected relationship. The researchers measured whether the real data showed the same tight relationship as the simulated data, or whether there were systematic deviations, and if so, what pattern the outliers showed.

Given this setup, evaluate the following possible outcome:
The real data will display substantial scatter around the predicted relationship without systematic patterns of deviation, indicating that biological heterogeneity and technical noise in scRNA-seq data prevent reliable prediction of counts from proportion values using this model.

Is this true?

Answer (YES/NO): NO